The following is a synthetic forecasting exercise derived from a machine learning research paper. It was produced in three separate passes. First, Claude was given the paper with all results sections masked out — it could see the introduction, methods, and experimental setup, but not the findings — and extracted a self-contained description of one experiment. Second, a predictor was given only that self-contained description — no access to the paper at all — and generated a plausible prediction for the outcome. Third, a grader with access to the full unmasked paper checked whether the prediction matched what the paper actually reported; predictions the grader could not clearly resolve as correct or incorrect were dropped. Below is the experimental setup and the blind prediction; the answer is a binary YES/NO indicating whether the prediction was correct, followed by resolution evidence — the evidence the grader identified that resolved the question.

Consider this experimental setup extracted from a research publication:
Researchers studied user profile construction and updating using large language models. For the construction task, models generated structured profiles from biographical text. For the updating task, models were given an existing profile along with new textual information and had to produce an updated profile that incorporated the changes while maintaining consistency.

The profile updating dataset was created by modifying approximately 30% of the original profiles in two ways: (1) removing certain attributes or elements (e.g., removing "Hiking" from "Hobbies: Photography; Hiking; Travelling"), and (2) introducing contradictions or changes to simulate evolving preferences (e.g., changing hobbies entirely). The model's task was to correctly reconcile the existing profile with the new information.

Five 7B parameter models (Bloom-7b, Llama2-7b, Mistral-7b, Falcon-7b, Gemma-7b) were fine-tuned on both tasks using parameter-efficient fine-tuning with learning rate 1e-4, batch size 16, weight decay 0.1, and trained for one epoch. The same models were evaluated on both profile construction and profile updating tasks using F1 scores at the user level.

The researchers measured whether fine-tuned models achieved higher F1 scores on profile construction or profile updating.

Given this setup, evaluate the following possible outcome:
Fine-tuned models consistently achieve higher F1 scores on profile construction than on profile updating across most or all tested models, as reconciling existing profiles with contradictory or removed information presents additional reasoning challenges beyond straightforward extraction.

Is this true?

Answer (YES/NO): NO